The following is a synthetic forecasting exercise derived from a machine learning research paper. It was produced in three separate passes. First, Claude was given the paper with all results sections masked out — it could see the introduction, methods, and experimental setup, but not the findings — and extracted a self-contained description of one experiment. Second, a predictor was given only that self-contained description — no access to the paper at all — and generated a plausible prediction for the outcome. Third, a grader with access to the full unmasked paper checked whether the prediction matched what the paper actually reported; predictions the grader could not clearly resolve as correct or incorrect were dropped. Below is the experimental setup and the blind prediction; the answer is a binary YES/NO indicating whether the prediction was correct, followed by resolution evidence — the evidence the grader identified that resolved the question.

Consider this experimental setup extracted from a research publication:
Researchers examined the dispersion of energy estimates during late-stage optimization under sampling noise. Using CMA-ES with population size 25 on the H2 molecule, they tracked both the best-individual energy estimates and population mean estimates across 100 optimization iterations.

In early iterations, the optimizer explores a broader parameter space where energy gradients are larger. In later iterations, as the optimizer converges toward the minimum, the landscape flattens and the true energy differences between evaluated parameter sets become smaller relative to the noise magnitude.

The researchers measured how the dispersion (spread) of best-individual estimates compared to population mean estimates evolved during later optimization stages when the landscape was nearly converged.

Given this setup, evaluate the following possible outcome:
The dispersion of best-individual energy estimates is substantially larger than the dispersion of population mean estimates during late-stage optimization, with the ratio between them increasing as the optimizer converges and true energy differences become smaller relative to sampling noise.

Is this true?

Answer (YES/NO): YES